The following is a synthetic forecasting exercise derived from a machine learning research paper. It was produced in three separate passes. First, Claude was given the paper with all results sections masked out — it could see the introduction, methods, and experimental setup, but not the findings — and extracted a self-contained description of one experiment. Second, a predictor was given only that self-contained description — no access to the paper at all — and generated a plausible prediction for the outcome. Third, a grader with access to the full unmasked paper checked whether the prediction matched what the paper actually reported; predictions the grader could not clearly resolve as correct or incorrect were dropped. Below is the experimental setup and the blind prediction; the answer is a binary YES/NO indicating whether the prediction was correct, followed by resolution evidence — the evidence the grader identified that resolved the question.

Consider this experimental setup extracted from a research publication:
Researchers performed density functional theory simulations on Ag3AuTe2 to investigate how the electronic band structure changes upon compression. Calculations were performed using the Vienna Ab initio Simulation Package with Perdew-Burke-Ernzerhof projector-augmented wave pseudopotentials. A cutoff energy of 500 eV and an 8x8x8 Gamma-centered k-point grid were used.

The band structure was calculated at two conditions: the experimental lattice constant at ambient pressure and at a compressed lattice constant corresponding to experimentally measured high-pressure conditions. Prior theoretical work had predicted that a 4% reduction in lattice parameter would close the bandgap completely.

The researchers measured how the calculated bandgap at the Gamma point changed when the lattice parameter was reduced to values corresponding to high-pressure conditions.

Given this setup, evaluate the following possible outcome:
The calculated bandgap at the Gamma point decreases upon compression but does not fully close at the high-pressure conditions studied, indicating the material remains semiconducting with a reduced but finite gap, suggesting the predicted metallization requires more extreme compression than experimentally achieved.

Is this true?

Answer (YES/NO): NO